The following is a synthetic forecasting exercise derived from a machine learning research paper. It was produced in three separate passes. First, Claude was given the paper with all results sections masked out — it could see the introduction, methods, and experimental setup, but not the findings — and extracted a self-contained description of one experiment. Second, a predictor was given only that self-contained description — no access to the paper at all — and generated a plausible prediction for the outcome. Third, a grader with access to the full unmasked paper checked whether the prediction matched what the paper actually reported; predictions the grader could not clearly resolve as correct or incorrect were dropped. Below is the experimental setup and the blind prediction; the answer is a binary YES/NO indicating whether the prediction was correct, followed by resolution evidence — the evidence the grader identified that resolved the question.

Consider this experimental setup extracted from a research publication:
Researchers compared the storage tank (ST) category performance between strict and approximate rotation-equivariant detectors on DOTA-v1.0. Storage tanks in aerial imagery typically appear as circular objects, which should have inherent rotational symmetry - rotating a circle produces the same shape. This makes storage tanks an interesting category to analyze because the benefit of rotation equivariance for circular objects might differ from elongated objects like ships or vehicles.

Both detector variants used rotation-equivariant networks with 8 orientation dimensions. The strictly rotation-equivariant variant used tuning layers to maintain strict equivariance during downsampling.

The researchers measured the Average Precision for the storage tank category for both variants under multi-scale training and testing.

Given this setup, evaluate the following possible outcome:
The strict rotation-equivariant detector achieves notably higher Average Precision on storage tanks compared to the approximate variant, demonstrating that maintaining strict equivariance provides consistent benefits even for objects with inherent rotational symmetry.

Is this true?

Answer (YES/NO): YES